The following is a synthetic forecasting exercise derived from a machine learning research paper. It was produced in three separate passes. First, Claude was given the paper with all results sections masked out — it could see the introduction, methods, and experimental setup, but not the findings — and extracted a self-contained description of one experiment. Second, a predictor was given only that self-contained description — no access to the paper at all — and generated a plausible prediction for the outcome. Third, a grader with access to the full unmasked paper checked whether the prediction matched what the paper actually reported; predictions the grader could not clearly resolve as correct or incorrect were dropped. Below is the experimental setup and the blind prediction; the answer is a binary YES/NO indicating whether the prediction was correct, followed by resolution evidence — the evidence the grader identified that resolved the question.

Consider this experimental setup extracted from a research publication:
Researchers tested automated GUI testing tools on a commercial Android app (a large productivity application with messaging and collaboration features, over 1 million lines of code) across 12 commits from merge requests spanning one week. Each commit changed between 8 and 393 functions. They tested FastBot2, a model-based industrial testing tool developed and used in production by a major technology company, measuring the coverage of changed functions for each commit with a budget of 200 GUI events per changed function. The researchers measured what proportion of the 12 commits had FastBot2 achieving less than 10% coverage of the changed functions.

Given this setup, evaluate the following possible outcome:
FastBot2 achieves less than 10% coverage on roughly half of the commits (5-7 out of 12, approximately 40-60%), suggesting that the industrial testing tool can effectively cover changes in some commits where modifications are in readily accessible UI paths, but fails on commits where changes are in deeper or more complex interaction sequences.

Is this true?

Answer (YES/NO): NO